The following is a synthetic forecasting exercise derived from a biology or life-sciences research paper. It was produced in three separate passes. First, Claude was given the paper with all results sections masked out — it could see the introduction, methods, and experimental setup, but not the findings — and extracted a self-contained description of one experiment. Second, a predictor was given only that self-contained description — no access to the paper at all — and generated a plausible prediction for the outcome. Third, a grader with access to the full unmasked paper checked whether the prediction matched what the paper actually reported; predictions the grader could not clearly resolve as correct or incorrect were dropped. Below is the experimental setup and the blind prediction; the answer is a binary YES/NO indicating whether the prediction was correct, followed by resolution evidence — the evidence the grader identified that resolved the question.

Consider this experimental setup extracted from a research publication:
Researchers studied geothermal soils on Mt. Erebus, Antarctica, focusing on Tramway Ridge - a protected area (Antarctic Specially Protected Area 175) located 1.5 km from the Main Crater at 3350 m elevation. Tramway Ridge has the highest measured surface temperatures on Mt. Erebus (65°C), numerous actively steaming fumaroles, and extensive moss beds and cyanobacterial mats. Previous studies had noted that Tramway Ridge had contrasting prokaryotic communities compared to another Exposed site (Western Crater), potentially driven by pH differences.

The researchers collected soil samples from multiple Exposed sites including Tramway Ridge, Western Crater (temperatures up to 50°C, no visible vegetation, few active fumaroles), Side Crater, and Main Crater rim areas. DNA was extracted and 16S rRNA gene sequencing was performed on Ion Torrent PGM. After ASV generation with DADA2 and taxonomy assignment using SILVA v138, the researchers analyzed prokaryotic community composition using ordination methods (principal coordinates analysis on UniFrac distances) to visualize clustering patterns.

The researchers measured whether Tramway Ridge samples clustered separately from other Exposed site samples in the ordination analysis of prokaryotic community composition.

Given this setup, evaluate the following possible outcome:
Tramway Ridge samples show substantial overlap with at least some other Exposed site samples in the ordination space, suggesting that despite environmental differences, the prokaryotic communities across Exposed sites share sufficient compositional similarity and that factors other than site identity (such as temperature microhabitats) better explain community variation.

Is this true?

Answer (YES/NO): NO